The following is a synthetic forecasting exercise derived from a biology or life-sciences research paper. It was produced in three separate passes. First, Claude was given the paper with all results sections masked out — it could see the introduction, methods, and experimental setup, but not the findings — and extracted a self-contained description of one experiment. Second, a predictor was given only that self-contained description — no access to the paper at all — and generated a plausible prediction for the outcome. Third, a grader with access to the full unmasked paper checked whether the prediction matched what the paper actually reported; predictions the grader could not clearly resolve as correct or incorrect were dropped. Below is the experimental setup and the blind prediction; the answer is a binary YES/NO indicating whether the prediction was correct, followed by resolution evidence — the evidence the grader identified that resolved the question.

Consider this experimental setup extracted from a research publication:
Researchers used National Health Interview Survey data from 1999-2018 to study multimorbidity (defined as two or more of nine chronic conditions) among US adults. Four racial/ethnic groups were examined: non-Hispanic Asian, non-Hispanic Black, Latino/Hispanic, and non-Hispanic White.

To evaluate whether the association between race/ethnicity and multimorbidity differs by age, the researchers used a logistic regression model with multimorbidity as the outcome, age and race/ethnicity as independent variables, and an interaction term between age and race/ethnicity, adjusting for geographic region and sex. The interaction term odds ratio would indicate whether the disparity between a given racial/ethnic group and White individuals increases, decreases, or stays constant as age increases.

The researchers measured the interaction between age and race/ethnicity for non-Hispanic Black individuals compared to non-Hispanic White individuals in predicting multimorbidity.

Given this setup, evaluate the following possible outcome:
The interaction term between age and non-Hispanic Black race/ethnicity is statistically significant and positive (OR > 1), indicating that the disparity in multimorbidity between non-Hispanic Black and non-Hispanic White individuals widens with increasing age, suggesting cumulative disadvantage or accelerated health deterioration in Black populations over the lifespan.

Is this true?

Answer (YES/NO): YES